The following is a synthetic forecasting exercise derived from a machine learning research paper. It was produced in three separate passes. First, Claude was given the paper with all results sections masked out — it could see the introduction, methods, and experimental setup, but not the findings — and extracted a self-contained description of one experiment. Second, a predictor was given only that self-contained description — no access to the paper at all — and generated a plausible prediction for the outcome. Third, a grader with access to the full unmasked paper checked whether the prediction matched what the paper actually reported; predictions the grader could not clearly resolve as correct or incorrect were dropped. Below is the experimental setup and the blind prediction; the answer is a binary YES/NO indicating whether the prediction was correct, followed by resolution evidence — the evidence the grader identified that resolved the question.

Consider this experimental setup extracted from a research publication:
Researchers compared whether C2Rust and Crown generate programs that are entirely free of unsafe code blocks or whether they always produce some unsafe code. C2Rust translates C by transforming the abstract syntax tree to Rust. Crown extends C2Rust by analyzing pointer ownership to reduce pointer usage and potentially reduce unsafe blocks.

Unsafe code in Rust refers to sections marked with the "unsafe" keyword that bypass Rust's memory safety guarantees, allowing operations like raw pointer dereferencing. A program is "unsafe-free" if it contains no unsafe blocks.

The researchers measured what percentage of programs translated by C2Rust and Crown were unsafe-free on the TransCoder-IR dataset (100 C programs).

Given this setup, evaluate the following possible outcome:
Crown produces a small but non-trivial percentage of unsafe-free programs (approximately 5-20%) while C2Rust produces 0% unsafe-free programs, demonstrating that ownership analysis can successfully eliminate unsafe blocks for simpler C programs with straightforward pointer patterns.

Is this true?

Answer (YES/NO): NO